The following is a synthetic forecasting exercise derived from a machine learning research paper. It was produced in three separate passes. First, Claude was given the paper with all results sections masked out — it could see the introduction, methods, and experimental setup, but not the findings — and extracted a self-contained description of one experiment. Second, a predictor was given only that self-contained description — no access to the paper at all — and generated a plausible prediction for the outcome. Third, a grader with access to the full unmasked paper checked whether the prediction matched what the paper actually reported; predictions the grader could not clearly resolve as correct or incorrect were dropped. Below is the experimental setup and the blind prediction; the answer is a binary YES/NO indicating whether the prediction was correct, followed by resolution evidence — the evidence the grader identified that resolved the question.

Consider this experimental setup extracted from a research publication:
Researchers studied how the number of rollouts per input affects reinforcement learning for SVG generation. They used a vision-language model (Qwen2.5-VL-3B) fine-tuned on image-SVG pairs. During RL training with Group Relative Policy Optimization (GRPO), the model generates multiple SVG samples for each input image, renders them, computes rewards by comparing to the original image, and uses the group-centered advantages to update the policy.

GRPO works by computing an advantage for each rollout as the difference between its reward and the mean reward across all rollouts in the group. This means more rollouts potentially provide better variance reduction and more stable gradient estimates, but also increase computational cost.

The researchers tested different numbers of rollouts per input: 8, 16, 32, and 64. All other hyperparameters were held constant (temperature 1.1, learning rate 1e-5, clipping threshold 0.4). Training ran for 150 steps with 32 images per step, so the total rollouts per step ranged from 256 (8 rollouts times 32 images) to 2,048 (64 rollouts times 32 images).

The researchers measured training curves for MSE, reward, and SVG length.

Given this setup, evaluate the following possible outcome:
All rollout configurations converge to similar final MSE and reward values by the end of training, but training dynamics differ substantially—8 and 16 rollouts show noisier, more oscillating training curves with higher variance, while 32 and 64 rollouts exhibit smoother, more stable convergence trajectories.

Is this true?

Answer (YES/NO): NO